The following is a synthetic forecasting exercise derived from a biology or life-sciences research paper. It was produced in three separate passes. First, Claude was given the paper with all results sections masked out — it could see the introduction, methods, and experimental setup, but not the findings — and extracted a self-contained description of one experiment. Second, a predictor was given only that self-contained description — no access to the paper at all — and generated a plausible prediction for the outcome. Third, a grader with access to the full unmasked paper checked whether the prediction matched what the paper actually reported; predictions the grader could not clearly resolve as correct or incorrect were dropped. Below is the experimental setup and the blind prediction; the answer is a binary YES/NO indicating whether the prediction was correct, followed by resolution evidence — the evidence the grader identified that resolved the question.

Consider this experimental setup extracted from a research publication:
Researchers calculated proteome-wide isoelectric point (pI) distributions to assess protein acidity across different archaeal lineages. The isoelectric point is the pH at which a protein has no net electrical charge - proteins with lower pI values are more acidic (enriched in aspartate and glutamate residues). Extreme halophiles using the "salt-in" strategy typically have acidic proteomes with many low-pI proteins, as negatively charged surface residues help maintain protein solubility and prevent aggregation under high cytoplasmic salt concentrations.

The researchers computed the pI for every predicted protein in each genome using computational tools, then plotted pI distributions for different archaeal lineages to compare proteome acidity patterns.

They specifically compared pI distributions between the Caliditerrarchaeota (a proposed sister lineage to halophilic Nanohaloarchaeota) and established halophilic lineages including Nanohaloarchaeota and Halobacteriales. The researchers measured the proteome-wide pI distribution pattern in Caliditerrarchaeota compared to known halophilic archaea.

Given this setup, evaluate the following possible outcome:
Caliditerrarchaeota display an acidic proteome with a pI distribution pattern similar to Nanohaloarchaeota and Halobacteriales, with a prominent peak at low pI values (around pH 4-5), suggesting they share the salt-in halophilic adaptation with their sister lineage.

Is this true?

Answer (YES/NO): NO